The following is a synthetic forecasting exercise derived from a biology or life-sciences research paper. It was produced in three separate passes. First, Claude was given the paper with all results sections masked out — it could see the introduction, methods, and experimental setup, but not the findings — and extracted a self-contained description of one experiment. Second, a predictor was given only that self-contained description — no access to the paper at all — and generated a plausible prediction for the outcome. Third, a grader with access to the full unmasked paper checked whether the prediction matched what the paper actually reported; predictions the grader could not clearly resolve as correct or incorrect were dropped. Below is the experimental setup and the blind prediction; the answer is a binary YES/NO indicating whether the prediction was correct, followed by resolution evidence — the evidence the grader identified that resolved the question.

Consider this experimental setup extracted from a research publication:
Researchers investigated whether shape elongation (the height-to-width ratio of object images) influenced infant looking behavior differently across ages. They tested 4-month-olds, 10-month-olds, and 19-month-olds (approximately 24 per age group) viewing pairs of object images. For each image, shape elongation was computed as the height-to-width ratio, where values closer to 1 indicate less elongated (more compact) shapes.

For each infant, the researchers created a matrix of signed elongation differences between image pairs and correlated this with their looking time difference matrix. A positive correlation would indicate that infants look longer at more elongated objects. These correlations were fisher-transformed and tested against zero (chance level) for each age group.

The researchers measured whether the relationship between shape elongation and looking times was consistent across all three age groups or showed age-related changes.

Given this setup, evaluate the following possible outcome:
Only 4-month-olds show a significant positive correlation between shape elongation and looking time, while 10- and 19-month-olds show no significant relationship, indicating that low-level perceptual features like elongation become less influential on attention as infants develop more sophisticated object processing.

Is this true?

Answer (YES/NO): NO